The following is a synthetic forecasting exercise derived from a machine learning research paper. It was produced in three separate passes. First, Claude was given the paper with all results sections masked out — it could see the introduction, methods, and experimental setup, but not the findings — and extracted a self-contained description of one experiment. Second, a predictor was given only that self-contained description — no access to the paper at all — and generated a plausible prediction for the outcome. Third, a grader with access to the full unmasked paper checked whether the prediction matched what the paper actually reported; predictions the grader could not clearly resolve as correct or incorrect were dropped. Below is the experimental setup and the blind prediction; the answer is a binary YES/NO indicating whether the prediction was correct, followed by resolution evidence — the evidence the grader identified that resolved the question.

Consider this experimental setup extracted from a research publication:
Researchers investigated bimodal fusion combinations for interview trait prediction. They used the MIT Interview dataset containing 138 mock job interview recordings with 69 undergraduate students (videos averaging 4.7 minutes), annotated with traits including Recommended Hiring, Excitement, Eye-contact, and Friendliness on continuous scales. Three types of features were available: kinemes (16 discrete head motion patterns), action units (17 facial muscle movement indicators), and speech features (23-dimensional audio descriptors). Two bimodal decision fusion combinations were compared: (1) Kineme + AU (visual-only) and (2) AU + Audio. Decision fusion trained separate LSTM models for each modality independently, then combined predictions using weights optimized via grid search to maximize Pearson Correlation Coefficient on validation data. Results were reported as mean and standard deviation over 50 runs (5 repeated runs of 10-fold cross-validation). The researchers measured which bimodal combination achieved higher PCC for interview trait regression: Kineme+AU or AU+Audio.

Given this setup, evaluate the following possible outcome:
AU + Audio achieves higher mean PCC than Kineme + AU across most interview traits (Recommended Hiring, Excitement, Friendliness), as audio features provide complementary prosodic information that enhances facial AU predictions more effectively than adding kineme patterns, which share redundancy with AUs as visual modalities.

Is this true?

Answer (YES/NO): YES